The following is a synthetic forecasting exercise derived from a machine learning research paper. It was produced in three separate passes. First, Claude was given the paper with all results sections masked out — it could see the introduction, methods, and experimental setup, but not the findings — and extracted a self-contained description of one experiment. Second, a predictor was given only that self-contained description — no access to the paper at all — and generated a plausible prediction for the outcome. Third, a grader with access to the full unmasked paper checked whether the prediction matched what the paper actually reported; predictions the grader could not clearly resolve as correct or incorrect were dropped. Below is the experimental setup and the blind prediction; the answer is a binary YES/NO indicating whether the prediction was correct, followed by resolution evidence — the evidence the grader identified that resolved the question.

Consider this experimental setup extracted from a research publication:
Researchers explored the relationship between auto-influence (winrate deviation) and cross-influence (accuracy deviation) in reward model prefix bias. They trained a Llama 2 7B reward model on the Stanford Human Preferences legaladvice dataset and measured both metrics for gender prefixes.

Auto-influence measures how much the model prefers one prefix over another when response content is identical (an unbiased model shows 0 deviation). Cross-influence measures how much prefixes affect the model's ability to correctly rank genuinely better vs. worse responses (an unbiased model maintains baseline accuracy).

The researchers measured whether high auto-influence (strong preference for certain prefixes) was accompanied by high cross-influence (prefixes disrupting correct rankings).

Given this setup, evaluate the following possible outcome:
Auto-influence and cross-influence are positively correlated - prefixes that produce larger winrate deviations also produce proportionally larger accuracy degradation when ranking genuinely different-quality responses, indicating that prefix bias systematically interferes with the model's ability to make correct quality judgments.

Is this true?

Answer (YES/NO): YES